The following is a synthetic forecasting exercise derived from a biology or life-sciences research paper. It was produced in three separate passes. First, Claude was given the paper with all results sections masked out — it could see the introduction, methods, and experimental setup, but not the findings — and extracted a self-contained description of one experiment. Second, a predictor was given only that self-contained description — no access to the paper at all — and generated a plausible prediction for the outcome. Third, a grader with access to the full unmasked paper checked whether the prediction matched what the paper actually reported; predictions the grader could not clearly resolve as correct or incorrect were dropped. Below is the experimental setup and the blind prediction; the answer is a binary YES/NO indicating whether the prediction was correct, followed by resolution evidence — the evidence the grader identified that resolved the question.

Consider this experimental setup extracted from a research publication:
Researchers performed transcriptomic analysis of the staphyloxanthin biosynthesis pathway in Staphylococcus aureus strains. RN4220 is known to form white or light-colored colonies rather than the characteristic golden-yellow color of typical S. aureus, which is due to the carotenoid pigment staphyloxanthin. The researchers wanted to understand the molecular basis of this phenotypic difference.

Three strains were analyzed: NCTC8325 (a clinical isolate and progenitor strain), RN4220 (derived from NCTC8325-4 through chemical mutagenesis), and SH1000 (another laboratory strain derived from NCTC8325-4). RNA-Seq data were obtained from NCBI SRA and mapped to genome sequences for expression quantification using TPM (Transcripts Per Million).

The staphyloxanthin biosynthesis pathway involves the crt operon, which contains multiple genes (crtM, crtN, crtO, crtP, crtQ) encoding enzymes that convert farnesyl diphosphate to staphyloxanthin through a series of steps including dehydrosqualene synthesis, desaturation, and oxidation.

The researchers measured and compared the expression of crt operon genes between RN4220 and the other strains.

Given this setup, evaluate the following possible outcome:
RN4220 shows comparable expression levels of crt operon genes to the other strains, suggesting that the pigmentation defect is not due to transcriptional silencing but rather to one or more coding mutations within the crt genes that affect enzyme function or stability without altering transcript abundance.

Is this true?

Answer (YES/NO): NO